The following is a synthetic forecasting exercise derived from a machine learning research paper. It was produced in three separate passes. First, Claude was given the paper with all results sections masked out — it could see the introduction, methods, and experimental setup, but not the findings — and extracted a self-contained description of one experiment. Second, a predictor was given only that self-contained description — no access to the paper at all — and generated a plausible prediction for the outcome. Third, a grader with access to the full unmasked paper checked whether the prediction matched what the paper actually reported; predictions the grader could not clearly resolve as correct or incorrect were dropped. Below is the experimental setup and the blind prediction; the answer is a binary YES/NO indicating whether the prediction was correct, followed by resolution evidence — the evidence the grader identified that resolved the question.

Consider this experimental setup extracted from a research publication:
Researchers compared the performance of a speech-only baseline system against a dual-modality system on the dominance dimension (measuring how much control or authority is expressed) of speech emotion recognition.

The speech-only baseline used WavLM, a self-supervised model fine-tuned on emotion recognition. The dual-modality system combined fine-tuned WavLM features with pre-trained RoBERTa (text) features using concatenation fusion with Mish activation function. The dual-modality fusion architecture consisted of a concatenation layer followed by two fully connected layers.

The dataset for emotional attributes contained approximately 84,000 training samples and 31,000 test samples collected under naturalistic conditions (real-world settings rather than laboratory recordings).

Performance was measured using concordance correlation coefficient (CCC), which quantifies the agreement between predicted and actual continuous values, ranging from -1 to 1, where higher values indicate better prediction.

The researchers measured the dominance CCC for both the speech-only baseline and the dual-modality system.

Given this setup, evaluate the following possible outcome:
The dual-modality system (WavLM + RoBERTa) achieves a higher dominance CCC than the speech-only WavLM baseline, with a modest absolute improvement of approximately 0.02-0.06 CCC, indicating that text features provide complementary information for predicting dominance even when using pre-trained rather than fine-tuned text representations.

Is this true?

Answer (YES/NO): NO